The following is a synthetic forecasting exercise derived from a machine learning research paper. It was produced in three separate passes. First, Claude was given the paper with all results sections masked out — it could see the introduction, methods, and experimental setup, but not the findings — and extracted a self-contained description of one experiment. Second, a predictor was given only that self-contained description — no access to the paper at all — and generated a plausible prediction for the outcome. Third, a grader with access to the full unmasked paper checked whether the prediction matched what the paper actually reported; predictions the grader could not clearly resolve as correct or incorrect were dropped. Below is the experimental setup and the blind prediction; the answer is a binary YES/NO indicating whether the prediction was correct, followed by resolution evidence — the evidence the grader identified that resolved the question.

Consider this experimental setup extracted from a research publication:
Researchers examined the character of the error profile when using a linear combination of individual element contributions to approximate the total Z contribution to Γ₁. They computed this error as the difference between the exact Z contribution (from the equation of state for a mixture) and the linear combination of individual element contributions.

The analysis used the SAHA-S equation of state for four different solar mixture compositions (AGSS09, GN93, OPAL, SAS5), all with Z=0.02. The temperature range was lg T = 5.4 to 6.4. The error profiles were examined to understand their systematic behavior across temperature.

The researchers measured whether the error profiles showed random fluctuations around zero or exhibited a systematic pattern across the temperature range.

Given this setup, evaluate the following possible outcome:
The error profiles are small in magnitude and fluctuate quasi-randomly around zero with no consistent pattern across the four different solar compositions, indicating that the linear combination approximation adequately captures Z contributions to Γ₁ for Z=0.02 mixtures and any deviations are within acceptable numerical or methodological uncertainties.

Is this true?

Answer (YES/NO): NO